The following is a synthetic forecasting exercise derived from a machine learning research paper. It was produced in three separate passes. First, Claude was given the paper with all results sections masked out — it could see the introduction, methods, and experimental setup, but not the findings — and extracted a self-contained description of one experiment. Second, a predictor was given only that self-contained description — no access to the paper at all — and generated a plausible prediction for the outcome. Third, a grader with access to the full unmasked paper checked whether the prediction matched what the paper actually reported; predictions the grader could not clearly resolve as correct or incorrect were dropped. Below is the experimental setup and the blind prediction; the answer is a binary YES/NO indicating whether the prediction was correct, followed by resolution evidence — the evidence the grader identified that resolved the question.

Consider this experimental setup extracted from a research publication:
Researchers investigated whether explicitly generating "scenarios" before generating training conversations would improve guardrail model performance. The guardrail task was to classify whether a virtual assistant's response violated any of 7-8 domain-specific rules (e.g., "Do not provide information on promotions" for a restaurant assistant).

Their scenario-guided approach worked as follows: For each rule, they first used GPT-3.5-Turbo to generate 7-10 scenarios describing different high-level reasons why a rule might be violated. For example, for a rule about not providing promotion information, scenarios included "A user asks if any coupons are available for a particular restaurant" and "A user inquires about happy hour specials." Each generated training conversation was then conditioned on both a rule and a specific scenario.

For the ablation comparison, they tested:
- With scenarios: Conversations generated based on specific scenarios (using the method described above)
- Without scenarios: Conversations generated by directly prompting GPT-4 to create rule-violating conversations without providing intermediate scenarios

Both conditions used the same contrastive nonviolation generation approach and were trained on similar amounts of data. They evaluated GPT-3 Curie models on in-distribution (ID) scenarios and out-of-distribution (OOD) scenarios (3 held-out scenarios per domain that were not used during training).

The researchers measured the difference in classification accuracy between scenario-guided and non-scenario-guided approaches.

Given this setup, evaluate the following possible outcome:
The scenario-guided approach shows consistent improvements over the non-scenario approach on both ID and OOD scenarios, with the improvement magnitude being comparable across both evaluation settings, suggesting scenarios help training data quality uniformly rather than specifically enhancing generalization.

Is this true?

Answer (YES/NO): NO